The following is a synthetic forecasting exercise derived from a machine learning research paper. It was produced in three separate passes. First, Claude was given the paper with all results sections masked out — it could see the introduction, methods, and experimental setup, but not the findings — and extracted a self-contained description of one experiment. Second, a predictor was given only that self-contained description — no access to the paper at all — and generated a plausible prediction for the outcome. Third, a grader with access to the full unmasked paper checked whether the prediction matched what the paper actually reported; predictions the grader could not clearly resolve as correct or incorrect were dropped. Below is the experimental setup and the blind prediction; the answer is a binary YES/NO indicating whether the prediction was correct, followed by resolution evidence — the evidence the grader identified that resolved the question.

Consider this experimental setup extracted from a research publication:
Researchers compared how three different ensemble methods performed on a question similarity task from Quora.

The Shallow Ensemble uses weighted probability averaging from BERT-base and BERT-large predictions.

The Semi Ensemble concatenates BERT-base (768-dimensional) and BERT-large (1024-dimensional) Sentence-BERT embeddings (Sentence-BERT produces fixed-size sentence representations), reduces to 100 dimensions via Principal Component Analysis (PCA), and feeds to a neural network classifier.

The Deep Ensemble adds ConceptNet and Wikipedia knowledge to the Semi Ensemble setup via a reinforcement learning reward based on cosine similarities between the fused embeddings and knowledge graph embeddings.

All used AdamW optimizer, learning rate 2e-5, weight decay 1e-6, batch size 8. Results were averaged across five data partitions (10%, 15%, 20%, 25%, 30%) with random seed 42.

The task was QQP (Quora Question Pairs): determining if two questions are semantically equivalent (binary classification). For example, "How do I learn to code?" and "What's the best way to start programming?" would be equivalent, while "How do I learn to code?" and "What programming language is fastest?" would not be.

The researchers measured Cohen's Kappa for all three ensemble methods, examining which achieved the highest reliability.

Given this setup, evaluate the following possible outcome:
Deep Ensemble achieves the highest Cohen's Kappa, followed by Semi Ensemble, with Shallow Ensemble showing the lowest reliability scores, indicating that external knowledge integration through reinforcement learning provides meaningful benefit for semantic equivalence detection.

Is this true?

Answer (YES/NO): YES